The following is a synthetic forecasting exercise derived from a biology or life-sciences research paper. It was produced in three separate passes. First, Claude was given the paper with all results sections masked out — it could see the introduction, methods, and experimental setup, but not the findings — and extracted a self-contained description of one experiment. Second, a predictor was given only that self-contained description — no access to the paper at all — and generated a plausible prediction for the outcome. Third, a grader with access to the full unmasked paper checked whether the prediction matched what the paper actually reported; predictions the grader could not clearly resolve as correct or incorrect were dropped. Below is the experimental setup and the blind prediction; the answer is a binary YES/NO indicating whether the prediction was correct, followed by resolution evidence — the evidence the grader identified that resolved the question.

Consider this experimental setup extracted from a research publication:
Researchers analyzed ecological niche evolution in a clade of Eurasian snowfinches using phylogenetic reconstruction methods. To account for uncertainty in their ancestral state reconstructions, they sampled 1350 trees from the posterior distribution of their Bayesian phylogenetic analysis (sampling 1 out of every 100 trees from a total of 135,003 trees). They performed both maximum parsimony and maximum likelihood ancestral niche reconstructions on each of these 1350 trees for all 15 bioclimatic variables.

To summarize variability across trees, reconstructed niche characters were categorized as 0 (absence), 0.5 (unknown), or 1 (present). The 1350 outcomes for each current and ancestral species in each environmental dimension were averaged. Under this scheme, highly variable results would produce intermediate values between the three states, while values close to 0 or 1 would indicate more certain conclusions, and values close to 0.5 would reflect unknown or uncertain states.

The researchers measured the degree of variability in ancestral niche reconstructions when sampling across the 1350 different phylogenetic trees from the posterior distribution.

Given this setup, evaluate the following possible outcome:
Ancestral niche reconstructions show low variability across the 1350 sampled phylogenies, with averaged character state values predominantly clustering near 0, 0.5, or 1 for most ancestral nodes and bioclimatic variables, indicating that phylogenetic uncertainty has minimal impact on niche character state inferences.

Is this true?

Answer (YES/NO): YES